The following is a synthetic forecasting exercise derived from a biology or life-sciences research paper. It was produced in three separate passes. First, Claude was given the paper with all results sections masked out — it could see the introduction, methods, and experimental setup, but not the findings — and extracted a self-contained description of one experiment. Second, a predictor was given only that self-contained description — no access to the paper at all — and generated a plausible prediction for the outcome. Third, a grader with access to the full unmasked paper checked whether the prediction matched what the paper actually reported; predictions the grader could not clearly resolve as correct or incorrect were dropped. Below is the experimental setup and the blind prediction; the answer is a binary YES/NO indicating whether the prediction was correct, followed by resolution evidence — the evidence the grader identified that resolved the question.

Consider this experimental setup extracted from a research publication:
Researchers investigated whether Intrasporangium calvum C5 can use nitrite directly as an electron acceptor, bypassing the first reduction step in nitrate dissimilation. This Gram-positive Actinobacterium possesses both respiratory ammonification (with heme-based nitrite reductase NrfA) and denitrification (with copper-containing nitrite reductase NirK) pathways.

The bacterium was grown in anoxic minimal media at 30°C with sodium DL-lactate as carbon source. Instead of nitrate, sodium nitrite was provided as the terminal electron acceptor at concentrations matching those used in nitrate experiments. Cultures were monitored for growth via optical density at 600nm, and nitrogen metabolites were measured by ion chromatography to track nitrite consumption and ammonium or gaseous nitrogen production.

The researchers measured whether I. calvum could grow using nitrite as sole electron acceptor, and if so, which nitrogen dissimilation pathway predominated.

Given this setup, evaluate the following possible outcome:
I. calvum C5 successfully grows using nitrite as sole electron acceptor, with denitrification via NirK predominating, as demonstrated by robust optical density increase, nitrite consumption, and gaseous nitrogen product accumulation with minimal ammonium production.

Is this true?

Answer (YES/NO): NO